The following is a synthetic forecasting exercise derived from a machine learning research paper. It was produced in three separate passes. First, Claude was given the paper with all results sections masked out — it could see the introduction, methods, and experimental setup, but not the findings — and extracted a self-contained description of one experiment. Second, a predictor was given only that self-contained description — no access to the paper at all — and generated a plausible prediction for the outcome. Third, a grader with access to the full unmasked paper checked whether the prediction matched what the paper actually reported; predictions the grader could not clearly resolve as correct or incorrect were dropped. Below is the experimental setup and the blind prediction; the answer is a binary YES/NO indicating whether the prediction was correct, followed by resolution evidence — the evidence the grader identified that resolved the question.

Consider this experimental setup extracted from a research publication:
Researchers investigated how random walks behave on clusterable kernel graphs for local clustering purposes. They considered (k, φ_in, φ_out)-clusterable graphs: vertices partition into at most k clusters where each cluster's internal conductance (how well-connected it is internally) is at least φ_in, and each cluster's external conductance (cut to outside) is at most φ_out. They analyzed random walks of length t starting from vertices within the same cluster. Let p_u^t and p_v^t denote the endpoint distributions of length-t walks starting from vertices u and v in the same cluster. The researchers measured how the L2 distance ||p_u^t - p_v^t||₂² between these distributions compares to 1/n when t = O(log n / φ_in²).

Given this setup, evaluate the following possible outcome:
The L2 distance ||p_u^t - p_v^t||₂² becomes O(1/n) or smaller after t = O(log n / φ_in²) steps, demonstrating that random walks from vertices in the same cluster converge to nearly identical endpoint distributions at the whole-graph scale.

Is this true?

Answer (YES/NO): YES